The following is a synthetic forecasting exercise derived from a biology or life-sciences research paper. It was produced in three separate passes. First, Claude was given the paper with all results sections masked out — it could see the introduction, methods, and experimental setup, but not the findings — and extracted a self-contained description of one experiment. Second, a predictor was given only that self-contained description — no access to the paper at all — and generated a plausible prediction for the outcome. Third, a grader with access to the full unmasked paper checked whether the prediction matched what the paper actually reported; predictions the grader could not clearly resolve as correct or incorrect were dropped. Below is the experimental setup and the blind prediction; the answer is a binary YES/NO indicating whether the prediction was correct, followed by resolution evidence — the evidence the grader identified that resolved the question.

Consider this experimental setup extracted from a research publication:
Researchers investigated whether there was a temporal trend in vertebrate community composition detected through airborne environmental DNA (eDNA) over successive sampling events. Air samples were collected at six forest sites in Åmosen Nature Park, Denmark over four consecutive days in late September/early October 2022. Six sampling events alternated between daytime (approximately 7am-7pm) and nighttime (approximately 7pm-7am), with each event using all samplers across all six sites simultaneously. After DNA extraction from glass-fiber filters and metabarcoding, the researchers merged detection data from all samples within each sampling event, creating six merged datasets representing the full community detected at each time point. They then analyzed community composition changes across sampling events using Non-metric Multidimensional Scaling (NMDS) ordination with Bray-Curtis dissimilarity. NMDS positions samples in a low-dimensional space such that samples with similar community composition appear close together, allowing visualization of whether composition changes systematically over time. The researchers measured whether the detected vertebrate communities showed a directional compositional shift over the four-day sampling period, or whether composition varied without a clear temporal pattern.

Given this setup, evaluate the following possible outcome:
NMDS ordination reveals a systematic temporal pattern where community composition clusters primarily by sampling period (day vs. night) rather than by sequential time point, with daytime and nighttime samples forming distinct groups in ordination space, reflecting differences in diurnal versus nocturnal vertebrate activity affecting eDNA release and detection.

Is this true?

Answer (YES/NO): NO